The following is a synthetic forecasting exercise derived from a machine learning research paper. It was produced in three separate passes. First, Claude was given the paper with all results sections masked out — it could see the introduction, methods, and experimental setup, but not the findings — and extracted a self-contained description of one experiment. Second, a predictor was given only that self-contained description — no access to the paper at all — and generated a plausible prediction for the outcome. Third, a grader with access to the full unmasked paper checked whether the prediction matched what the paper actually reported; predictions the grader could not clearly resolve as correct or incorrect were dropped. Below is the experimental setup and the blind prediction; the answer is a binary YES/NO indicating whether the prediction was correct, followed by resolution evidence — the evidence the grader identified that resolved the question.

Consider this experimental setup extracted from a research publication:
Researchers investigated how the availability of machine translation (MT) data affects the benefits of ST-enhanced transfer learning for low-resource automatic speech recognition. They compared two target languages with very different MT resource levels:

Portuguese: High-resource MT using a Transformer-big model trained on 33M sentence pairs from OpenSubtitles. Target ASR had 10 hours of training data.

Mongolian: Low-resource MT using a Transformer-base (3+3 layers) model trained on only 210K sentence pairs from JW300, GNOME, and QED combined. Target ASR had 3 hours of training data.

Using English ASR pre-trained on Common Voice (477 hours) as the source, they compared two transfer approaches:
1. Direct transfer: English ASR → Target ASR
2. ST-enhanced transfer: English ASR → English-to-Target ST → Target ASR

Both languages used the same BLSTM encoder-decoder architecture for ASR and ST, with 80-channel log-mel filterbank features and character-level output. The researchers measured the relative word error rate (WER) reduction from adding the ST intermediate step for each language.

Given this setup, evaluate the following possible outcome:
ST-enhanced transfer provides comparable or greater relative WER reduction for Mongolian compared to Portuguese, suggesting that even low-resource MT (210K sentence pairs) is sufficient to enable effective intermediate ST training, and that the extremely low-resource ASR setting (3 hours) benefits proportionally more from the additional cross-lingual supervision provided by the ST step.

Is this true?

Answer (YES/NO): NO